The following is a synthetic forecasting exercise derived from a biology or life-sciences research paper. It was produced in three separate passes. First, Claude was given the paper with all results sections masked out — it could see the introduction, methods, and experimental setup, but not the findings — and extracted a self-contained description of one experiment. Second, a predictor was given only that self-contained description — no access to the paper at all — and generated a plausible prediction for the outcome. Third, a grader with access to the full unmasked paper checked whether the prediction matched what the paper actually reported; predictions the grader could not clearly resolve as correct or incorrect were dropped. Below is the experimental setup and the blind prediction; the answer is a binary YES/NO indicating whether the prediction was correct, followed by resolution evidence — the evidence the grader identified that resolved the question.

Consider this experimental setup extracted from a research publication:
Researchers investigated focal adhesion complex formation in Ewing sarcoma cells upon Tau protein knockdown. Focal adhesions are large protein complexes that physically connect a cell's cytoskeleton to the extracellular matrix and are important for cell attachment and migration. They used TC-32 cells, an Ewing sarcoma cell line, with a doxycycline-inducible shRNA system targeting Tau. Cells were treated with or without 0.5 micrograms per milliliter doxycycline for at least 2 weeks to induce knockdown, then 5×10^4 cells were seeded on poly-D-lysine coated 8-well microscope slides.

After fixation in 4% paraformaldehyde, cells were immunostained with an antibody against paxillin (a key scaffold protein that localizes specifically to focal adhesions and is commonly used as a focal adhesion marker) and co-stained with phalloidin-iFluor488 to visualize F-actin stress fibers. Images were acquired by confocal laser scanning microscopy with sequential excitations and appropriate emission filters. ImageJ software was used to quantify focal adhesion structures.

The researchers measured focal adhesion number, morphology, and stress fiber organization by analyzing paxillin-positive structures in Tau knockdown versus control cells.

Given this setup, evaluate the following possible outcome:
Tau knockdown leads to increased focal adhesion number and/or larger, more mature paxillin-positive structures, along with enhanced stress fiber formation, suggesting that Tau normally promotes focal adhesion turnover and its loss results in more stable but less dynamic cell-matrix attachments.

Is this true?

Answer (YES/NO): YES